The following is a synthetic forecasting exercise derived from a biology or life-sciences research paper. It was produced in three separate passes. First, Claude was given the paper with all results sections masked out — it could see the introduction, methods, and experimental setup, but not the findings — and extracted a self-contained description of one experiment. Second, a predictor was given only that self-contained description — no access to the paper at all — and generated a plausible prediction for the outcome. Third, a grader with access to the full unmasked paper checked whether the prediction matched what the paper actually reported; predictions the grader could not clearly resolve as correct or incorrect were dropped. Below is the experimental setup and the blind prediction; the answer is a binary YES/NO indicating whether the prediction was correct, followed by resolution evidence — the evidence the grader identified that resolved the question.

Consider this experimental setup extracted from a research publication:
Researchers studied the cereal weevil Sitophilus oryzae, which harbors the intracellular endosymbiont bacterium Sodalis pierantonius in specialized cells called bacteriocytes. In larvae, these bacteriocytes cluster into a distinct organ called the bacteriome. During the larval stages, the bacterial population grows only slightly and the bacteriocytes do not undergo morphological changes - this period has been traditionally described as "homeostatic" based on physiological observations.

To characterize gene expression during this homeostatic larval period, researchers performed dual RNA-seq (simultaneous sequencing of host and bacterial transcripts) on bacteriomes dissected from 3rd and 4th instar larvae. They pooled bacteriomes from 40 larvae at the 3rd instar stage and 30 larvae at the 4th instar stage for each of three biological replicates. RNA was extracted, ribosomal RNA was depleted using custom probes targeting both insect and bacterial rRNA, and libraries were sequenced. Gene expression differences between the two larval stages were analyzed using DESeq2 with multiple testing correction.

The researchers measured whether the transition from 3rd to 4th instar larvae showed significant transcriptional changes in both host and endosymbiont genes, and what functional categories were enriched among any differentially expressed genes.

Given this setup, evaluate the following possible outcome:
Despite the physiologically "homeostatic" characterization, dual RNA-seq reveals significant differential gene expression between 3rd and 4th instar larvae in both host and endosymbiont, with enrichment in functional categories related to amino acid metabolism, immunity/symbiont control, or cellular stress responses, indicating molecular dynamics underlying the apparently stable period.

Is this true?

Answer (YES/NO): NO